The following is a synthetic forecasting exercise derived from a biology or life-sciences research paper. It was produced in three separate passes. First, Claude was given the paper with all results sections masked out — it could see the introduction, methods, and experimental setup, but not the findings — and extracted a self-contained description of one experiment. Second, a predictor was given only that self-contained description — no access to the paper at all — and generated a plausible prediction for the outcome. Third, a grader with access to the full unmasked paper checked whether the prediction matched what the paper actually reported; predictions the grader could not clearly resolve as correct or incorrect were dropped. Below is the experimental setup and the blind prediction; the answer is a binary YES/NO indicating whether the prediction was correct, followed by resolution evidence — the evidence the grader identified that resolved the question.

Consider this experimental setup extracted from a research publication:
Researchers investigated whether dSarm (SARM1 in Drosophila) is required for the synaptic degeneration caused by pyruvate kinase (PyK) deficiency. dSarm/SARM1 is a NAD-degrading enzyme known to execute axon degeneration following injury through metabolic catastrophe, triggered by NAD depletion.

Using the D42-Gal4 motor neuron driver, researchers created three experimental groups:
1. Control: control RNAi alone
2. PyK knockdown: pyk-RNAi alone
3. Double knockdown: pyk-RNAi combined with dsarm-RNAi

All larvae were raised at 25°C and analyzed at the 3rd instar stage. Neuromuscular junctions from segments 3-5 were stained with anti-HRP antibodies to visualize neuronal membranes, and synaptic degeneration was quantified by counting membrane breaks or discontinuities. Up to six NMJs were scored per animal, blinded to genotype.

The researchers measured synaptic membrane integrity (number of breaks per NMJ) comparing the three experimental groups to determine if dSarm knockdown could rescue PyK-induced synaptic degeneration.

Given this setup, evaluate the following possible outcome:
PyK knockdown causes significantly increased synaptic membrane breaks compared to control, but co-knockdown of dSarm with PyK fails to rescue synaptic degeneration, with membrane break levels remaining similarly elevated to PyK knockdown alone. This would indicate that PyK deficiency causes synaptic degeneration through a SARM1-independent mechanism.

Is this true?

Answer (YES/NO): NO